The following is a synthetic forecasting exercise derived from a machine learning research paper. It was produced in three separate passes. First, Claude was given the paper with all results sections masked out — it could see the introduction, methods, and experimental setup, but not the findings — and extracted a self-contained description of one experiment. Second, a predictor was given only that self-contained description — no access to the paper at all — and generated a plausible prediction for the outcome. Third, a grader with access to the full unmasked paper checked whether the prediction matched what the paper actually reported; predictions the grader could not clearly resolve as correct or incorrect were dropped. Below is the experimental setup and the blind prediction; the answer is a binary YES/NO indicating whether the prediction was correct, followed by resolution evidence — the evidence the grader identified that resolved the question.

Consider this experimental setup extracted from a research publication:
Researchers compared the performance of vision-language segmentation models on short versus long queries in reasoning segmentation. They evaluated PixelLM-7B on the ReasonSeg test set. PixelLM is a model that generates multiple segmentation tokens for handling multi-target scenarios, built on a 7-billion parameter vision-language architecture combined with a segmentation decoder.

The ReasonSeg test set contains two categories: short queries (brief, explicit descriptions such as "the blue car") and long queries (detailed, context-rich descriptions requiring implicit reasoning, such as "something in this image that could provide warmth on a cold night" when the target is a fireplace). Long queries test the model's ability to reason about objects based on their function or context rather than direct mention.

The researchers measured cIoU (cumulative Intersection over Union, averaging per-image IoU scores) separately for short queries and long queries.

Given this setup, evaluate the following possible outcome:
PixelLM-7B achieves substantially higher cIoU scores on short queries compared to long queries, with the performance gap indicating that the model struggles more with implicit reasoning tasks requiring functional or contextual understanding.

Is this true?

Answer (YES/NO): NO